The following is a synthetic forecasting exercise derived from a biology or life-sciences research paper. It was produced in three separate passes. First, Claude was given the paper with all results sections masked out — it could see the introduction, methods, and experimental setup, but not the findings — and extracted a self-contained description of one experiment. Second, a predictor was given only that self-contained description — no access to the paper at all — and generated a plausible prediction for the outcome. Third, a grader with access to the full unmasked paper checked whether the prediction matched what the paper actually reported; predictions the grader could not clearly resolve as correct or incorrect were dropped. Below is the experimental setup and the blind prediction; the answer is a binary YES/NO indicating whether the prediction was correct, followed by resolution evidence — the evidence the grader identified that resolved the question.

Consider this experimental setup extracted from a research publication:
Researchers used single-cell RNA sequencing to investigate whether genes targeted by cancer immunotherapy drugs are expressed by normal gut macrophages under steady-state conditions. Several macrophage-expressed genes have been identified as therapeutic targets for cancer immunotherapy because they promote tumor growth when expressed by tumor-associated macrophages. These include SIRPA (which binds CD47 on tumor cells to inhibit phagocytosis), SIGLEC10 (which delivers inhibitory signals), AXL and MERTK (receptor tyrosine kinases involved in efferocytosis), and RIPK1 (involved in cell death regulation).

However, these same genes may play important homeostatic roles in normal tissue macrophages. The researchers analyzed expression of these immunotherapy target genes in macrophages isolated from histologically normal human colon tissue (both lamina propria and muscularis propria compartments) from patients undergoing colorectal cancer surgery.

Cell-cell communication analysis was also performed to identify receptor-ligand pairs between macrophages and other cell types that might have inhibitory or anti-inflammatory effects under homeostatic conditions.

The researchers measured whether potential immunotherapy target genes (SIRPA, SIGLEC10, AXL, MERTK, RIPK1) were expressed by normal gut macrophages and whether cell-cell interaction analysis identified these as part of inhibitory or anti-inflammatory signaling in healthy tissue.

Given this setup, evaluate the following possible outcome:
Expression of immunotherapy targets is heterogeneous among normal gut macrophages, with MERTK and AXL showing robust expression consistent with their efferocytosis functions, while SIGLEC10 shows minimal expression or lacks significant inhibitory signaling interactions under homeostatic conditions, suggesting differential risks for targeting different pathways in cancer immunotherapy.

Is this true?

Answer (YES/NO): NO